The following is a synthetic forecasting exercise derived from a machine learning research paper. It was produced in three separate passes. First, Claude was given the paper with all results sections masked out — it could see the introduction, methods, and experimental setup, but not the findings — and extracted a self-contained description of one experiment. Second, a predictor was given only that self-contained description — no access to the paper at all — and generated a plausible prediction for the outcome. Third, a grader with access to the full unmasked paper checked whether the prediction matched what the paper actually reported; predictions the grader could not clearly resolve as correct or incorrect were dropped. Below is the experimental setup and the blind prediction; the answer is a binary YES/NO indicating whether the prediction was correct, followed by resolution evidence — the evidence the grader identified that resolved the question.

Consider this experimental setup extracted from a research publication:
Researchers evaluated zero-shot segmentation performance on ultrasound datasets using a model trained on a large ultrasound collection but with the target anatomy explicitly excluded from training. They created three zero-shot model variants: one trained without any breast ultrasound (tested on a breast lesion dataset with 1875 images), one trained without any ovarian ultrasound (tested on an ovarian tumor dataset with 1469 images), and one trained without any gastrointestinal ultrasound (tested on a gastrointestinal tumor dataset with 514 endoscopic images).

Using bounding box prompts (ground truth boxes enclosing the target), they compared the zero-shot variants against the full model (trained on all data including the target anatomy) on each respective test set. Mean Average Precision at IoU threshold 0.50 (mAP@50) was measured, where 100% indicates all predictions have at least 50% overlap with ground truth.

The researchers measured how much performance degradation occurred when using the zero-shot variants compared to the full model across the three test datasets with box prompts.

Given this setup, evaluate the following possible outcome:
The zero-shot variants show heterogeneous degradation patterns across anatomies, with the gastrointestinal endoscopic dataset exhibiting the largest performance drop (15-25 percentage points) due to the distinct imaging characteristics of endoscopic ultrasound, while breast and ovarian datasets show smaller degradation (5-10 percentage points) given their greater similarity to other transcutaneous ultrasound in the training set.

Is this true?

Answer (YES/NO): NO